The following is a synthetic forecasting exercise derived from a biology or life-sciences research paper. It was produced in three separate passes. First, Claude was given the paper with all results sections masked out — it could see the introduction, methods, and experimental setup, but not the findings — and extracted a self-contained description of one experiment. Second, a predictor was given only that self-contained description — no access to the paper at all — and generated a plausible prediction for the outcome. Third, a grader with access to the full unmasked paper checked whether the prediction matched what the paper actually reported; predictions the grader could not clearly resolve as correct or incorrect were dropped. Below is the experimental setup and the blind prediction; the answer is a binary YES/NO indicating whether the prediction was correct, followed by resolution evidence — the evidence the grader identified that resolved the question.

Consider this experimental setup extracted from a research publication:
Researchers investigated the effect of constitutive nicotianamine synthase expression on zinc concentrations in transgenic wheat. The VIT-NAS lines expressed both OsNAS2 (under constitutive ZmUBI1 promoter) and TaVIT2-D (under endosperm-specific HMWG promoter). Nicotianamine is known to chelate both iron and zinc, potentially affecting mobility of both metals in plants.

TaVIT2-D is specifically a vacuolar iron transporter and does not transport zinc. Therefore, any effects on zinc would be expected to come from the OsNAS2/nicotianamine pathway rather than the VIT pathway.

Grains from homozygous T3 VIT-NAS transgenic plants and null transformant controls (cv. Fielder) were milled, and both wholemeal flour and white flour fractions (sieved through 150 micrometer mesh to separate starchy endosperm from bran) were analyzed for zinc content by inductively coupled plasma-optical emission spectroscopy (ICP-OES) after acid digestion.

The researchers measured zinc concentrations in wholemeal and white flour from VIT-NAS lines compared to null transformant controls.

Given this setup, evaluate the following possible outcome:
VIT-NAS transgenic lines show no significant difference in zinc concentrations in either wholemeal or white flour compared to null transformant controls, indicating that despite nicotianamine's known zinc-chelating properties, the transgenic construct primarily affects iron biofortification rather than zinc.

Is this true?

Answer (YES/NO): NO